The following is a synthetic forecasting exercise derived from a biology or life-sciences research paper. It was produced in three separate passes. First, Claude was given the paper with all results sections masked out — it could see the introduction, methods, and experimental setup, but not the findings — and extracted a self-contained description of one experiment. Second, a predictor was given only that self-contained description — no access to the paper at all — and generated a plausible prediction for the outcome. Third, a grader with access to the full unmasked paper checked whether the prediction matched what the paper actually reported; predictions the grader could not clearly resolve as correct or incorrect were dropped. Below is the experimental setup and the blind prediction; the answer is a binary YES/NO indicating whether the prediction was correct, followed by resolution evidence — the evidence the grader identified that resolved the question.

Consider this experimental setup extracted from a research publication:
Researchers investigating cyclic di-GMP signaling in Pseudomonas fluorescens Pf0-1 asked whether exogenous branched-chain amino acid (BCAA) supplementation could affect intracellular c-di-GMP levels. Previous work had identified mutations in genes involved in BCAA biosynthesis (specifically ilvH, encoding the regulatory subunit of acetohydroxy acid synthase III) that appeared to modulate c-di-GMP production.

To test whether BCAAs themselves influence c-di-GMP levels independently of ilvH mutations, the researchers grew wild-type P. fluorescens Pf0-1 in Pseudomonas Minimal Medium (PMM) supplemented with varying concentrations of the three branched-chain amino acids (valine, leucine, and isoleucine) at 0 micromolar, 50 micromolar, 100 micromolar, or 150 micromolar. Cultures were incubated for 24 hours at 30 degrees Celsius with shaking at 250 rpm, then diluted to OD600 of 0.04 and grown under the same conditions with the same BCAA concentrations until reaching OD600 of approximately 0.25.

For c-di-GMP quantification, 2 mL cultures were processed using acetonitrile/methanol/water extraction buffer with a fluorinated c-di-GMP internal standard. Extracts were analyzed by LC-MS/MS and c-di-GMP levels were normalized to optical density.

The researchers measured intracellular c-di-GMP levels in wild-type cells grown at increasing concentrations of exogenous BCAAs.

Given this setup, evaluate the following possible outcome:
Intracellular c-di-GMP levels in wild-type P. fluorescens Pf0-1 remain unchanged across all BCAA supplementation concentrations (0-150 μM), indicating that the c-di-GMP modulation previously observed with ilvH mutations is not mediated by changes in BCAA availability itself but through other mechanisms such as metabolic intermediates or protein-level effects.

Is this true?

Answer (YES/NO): YES